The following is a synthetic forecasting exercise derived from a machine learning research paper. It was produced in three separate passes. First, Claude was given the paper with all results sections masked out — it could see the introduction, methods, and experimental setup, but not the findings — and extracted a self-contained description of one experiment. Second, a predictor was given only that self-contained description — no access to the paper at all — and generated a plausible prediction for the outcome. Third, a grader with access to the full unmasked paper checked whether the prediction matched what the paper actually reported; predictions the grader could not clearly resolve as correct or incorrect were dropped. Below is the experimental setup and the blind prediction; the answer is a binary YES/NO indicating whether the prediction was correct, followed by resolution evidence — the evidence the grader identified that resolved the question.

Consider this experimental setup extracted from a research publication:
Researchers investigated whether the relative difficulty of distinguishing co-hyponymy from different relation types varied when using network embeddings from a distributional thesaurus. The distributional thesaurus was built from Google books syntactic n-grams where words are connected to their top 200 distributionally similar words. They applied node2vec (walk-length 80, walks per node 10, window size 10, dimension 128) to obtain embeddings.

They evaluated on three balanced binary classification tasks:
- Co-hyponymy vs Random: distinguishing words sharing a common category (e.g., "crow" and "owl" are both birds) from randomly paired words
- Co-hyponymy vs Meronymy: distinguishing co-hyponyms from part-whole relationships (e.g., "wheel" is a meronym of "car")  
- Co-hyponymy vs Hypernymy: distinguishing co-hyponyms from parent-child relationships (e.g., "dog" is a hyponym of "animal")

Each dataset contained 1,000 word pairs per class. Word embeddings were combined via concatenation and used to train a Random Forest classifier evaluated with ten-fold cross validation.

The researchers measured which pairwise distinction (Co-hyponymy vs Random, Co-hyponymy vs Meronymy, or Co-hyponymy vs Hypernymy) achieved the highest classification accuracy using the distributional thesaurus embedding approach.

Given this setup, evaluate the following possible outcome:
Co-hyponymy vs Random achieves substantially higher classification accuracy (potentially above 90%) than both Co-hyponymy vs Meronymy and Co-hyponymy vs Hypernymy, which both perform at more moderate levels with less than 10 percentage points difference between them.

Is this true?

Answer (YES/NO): NO